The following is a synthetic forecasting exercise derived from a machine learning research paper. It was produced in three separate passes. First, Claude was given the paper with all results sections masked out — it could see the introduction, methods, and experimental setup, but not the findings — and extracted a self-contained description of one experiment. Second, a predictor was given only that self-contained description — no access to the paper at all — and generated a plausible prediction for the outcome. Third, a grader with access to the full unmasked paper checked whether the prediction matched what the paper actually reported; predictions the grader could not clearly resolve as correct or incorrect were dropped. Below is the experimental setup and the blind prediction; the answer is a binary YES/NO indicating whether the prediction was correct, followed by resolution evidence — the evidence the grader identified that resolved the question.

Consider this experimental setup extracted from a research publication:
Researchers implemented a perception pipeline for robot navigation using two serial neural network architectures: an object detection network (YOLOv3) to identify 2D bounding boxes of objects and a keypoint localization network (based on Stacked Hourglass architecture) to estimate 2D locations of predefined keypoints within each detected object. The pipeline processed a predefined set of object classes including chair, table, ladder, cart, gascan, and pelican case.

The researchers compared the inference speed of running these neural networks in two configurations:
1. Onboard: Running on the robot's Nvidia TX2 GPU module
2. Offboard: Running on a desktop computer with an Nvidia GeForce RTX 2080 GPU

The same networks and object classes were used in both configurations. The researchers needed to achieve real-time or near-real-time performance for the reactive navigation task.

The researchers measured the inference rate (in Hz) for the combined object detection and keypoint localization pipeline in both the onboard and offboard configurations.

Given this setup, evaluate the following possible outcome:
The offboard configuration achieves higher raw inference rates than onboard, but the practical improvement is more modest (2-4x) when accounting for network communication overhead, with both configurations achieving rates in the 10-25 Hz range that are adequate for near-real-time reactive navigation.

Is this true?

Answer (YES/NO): NO